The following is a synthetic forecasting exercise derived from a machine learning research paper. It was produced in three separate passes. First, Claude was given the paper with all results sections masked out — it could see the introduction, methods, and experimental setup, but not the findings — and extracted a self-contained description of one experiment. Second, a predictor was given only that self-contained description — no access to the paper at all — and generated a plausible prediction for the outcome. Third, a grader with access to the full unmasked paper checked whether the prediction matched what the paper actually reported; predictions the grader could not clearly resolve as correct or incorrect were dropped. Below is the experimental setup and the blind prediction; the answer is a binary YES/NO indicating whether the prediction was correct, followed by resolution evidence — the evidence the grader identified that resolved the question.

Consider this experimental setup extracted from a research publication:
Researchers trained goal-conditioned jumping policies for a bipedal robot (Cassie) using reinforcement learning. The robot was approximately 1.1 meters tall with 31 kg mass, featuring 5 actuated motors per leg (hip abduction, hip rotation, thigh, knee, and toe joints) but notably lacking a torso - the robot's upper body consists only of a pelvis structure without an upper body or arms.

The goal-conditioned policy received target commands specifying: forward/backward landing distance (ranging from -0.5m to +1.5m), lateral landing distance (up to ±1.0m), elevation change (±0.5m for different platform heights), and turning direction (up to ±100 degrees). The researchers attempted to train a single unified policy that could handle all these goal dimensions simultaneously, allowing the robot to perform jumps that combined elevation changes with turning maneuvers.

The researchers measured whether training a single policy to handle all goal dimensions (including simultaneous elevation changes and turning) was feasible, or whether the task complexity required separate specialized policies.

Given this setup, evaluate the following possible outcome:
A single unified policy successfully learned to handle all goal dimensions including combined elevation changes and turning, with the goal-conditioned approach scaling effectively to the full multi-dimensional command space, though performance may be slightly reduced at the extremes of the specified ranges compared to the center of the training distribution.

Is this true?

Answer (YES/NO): NO